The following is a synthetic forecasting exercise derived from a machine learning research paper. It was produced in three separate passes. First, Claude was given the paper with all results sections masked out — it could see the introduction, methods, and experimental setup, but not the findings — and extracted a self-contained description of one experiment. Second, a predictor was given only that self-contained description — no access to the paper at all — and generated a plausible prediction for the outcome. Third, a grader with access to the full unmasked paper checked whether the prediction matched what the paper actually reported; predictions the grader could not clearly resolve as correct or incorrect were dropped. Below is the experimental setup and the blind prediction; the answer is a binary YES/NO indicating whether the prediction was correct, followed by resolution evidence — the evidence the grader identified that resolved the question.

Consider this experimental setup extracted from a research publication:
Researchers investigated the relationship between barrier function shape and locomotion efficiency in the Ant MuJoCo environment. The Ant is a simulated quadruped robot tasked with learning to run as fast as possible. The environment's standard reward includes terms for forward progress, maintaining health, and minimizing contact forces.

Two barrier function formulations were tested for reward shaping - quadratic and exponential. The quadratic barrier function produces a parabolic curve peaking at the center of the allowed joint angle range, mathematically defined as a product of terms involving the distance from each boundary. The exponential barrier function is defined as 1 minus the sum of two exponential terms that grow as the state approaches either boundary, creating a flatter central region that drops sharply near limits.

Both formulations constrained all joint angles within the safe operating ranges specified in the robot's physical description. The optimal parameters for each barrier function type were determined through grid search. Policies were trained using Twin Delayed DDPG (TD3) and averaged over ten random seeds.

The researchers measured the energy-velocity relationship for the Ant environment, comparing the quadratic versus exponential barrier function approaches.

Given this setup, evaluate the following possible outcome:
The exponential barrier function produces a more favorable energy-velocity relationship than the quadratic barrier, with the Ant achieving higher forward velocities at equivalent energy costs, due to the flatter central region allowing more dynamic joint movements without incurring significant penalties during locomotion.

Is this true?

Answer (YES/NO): YES